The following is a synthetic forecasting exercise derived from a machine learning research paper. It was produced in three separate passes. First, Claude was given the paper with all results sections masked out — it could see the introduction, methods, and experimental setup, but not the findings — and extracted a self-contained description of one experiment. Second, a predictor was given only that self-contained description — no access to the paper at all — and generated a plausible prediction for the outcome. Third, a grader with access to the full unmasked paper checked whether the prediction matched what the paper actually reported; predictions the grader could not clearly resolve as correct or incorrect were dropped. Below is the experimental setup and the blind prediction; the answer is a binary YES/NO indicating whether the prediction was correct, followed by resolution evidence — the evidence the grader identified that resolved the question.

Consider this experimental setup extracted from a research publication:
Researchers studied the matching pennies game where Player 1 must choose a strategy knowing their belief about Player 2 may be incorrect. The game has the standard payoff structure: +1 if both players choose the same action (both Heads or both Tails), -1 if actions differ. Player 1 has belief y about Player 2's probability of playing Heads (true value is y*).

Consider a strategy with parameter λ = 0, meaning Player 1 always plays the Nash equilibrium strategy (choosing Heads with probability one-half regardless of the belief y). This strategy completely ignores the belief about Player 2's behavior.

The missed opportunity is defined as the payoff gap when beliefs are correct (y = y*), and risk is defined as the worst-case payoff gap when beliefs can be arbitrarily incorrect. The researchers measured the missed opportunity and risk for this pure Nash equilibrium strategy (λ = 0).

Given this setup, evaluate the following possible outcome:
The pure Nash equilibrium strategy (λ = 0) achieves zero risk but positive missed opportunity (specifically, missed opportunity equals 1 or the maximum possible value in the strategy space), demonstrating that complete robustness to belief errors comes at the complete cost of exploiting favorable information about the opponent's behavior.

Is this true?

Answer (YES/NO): NO